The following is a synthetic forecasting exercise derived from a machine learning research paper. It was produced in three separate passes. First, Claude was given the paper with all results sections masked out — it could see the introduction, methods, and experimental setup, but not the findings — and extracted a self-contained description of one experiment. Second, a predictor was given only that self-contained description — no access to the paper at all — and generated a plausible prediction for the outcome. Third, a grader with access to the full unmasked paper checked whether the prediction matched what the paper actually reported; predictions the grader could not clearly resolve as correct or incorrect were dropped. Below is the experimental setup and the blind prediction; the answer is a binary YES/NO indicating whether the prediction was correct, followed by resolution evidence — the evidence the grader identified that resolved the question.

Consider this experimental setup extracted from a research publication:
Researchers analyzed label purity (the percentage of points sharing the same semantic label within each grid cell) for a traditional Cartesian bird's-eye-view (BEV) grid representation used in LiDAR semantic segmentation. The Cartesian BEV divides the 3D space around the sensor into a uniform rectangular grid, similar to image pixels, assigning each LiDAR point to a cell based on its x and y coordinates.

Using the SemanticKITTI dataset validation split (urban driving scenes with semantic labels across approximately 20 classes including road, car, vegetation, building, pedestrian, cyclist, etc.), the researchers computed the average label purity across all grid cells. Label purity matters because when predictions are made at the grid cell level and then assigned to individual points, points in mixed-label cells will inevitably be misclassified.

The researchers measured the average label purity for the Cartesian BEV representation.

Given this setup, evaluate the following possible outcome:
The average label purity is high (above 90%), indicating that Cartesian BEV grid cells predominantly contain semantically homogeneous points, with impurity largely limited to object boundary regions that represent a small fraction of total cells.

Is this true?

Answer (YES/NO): YES